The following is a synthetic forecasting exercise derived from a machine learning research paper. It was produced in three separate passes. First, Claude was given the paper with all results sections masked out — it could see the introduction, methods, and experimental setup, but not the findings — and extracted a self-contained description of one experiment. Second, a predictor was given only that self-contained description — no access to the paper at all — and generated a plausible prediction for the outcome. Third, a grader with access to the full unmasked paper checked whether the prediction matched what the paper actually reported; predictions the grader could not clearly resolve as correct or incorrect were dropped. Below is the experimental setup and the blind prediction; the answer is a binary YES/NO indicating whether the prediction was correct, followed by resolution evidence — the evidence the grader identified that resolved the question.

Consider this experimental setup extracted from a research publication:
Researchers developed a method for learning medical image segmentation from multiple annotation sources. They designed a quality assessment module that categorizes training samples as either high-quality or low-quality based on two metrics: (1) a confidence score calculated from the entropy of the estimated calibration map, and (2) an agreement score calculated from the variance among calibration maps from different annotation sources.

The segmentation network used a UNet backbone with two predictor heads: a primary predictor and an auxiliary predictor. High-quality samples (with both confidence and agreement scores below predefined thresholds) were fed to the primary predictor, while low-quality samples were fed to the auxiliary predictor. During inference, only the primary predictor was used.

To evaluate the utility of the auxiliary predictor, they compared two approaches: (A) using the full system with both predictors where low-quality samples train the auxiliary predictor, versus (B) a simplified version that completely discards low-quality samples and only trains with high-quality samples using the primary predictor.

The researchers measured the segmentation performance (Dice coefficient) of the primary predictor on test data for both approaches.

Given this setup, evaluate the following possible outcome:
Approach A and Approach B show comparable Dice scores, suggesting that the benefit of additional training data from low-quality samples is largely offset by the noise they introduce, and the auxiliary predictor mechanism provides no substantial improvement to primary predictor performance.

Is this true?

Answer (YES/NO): NO